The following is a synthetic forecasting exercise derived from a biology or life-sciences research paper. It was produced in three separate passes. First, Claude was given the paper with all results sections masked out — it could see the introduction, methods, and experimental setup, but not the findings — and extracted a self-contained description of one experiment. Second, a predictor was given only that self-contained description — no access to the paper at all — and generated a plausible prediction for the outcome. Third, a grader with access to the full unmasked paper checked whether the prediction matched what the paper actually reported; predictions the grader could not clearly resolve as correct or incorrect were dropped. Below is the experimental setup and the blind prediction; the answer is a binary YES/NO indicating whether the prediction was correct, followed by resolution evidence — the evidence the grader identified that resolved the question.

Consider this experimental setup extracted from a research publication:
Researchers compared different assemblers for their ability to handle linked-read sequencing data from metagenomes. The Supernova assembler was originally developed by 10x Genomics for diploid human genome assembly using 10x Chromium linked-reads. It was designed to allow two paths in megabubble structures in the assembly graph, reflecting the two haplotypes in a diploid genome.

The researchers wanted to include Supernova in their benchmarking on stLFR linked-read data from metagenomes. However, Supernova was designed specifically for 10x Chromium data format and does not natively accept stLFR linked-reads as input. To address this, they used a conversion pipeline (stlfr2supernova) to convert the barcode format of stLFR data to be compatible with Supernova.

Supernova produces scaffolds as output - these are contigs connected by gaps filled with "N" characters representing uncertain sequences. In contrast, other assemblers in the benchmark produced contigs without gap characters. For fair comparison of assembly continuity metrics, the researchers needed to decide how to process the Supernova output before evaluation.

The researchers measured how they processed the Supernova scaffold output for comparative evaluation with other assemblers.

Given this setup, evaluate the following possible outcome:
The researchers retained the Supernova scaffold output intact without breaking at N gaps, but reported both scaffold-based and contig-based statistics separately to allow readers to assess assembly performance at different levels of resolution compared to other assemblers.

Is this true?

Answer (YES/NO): NO